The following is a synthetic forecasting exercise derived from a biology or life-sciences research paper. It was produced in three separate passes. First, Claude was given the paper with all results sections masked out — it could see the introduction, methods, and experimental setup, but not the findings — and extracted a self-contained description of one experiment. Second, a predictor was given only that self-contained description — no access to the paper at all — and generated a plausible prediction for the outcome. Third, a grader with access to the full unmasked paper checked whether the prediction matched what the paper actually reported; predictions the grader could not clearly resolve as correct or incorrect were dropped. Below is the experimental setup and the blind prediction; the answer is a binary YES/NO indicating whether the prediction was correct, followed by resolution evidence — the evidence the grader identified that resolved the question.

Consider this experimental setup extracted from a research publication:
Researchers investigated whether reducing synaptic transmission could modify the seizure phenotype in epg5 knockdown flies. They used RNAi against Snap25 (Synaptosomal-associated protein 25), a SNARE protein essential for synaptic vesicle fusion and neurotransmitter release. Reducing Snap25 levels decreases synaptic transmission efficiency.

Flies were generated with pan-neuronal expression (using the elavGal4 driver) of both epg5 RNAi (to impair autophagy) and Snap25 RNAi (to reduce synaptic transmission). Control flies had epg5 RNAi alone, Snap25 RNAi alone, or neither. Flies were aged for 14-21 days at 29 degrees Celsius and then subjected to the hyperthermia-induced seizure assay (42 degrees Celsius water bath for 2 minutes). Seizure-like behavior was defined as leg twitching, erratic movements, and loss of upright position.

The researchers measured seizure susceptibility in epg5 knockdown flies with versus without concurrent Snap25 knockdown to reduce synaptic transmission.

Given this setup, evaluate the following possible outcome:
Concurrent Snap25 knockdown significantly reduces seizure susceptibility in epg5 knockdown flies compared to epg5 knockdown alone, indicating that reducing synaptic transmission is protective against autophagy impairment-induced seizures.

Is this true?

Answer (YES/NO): NO